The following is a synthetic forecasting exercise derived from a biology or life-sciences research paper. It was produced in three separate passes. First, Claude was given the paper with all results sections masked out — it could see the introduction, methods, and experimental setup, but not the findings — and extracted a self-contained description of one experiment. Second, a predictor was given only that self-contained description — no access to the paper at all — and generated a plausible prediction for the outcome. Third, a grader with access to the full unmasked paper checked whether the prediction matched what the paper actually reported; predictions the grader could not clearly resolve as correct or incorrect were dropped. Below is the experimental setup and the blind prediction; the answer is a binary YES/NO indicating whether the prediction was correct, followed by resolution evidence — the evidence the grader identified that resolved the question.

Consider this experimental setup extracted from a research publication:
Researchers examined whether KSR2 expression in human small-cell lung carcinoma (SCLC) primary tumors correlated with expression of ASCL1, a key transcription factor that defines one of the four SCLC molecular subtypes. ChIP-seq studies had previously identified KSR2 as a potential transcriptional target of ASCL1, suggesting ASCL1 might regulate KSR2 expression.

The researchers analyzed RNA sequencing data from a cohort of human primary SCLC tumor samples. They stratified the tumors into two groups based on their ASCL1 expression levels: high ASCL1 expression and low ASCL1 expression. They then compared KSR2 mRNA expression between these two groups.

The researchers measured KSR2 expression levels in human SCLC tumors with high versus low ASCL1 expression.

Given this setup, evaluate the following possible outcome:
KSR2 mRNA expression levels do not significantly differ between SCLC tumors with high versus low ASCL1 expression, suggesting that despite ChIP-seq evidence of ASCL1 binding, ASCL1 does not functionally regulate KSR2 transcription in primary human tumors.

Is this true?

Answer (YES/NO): NO